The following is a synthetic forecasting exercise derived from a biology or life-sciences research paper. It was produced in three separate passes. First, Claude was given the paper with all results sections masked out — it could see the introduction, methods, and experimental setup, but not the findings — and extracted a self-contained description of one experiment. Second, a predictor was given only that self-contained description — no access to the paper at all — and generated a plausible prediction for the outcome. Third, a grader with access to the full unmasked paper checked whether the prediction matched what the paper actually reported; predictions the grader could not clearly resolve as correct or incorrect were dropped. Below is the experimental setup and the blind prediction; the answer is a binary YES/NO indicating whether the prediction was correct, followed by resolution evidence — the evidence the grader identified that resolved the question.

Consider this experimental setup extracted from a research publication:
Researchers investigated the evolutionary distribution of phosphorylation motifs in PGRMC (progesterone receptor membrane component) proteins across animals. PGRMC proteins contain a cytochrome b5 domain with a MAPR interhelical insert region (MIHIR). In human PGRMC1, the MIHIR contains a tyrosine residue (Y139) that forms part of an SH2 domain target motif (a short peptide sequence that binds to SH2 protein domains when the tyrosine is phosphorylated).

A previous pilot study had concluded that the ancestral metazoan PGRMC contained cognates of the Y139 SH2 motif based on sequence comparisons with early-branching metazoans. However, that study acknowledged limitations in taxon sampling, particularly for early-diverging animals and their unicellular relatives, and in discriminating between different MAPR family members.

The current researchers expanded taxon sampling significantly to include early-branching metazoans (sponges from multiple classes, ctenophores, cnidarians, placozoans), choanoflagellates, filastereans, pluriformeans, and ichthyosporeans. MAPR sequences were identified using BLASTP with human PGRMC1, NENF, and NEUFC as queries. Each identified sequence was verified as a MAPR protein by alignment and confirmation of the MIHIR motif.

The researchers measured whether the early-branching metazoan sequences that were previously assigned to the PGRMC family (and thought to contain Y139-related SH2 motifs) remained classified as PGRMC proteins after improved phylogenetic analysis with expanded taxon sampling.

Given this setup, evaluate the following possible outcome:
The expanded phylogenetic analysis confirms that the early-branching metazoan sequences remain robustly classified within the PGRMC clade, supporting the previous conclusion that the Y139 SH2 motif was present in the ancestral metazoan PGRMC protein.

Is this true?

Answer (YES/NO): NO